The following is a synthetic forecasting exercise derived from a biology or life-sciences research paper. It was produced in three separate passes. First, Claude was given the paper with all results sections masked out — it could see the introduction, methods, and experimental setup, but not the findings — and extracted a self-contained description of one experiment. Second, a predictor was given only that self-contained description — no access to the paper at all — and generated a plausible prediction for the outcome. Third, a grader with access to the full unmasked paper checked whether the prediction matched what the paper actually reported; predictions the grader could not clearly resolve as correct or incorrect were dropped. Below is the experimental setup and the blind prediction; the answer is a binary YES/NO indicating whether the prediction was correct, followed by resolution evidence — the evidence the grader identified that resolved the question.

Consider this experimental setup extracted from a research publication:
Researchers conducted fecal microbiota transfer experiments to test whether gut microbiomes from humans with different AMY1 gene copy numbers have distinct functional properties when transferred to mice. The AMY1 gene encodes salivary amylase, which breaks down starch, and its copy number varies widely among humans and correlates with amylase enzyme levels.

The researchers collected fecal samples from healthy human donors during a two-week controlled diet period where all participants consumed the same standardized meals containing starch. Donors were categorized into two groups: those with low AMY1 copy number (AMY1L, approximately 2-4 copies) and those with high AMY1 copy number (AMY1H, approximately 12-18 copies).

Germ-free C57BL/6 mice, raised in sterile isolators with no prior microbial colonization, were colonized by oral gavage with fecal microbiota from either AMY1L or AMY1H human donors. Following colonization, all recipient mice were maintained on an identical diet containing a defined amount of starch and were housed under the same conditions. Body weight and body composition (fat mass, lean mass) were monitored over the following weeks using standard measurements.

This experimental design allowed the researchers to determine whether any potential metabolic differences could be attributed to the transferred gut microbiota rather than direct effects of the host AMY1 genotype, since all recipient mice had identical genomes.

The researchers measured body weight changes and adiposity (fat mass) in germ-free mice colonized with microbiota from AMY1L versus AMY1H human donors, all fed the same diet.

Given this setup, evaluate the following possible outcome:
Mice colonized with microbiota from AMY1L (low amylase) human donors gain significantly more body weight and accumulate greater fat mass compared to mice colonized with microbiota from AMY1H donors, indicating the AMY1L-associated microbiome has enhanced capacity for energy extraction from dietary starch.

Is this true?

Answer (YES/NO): NO